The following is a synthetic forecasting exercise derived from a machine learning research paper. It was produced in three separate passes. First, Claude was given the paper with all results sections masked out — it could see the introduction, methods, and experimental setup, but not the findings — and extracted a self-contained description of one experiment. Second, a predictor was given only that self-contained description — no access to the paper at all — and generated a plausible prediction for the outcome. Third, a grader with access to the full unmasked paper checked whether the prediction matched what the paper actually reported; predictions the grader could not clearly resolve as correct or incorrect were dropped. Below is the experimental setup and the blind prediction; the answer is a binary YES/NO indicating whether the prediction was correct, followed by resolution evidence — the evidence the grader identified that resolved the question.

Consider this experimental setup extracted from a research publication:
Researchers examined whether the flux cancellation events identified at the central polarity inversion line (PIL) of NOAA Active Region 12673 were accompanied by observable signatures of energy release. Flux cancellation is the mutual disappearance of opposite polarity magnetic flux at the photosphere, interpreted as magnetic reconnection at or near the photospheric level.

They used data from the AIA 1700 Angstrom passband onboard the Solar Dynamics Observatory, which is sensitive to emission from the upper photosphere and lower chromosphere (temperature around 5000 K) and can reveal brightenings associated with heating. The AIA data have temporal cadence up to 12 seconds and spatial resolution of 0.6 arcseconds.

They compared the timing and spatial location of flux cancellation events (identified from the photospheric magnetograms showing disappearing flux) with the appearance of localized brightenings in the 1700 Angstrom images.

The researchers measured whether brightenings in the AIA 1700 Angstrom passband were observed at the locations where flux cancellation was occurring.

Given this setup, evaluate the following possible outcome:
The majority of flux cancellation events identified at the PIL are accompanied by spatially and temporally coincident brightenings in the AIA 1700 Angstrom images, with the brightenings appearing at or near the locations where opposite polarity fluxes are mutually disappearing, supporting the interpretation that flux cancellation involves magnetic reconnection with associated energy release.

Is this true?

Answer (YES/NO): YES